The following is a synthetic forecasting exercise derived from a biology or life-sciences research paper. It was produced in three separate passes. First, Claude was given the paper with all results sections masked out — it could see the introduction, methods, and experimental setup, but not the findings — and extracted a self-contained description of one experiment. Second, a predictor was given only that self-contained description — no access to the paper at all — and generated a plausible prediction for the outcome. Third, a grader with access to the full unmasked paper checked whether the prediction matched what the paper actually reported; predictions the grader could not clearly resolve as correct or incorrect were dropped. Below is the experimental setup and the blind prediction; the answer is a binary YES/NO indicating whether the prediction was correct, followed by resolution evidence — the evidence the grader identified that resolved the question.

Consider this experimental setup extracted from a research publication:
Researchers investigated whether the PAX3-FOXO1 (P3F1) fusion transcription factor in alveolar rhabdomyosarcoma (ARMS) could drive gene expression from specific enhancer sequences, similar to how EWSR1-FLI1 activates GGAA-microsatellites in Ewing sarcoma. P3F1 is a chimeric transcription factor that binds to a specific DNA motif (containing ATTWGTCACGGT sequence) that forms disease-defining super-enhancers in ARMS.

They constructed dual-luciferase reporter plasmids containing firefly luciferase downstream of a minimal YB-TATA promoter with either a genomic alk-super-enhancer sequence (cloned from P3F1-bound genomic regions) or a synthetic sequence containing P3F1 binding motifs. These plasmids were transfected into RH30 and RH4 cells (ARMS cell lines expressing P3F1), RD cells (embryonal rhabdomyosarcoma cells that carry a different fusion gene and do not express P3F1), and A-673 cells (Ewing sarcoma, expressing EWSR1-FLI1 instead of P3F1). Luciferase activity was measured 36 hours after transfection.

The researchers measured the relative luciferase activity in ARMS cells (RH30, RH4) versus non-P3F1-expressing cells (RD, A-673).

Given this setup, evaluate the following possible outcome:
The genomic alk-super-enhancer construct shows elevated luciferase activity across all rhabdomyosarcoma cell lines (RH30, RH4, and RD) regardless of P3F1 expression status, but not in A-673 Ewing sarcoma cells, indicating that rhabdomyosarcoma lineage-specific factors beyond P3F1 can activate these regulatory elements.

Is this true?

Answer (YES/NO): NO